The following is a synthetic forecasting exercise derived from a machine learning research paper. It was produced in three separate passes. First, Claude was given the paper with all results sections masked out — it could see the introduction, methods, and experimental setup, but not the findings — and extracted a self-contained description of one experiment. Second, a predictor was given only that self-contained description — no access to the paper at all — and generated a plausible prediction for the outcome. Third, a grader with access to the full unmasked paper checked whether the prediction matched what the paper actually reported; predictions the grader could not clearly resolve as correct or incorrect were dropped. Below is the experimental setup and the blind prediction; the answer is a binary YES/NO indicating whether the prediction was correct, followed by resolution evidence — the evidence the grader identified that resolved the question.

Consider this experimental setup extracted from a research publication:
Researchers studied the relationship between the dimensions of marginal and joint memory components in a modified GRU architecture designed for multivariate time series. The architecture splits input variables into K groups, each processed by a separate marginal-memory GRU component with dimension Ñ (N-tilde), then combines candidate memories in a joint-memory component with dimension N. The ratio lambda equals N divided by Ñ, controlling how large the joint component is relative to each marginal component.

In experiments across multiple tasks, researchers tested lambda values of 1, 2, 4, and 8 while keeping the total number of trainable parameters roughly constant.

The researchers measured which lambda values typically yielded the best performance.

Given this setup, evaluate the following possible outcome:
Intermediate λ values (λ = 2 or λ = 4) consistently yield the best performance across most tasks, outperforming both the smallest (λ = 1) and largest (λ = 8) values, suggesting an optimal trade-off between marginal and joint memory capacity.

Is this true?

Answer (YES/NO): YES